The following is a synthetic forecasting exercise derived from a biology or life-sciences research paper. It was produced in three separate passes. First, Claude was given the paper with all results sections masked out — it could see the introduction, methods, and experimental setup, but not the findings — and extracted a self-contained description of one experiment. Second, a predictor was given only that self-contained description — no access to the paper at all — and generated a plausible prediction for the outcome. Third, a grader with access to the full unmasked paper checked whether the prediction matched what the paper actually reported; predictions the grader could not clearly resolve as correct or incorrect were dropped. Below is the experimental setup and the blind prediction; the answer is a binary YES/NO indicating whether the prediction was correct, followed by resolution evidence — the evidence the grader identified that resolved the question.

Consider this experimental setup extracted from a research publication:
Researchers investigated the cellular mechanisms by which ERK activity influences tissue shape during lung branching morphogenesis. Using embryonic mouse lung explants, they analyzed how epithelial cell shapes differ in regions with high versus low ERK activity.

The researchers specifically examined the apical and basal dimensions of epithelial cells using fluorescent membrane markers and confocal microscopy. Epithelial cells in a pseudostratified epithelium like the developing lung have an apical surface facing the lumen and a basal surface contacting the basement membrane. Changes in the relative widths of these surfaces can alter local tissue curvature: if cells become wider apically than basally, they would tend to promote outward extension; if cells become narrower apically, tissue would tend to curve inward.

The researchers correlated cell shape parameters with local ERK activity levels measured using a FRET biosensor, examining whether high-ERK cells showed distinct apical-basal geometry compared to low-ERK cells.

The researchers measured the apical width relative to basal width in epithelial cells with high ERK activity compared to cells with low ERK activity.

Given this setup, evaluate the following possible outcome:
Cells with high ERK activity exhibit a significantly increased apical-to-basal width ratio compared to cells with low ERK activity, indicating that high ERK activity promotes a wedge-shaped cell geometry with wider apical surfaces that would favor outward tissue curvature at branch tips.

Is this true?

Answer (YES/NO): NO